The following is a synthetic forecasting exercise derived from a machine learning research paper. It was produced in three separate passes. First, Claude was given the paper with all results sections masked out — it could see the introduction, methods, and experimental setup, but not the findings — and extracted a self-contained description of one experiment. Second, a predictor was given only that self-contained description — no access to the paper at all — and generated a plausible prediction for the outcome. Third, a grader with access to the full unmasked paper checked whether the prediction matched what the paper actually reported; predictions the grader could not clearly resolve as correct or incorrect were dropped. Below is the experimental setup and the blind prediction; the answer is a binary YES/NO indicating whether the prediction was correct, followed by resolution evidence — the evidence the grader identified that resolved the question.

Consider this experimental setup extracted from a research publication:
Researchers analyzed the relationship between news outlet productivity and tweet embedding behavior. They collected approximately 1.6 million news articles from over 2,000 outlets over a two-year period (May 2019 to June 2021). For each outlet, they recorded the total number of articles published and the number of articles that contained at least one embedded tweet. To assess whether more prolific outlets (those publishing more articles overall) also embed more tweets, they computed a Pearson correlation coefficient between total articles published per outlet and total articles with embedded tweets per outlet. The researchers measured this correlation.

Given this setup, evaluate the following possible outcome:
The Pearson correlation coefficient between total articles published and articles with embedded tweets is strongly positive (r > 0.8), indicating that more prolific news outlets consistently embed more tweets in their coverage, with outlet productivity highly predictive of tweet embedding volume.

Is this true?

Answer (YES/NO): YES